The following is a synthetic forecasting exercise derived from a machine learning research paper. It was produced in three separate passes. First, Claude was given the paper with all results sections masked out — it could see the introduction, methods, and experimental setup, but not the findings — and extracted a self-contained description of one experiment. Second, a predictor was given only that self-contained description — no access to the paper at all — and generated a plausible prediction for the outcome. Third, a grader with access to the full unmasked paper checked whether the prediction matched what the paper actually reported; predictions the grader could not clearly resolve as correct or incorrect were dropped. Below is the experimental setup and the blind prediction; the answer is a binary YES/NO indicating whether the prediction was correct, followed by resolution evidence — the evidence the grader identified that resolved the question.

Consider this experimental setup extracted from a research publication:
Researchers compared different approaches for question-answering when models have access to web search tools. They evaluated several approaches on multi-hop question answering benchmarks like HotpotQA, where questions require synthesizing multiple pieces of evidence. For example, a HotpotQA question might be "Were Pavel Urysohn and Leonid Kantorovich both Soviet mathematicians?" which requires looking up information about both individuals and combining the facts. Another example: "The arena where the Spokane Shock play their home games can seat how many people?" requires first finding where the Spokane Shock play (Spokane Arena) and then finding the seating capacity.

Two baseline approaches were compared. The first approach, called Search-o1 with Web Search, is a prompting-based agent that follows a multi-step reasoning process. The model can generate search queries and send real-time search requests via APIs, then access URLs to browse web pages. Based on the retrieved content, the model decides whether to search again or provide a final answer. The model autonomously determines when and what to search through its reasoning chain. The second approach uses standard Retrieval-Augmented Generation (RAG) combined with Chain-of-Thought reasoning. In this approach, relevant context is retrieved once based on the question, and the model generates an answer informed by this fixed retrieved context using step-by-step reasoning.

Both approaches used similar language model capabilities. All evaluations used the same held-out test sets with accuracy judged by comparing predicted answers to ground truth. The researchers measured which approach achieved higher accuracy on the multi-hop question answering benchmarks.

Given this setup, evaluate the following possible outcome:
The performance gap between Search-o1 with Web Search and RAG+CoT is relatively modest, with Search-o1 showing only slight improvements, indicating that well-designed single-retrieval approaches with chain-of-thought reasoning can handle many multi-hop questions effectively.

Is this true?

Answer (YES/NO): NO